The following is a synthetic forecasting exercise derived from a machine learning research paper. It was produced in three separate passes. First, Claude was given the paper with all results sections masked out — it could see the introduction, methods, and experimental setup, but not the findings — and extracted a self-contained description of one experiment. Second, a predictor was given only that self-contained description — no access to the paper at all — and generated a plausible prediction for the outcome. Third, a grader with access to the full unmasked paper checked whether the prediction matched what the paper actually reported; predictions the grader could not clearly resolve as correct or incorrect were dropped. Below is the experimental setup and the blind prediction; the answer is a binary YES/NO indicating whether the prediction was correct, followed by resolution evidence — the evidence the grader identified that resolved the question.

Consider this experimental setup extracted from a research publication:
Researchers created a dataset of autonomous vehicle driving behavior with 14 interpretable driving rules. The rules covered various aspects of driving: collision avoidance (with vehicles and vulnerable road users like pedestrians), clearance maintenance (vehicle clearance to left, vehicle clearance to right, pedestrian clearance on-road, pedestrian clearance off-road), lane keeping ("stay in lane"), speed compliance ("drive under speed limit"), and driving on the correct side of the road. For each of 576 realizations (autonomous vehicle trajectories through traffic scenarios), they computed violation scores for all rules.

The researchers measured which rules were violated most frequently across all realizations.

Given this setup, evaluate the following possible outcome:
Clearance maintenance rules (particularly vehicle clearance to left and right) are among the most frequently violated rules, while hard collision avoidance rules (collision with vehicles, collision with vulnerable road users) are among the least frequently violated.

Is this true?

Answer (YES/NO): YES